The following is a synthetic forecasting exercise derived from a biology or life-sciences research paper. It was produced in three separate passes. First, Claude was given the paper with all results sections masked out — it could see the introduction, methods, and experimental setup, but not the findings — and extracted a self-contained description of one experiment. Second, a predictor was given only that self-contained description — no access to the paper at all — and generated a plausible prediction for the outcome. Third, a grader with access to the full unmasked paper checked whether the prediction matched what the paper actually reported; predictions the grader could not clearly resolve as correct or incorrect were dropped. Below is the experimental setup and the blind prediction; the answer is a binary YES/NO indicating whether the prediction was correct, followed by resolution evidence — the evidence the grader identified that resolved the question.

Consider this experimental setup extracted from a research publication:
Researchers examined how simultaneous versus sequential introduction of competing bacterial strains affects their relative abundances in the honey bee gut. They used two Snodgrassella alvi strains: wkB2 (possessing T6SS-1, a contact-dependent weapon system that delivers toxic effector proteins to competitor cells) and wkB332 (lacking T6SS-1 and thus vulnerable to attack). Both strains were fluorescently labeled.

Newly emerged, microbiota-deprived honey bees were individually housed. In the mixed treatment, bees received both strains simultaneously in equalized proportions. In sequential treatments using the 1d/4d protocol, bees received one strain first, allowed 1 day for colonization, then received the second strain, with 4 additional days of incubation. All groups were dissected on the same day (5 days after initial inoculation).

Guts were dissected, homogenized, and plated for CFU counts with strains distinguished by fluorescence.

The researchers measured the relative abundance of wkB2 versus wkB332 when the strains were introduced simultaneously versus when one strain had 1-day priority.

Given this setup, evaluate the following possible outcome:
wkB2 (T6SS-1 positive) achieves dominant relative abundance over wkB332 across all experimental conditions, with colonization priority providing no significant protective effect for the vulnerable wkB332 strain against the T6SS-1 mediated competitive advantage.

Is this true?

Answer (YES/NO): NO